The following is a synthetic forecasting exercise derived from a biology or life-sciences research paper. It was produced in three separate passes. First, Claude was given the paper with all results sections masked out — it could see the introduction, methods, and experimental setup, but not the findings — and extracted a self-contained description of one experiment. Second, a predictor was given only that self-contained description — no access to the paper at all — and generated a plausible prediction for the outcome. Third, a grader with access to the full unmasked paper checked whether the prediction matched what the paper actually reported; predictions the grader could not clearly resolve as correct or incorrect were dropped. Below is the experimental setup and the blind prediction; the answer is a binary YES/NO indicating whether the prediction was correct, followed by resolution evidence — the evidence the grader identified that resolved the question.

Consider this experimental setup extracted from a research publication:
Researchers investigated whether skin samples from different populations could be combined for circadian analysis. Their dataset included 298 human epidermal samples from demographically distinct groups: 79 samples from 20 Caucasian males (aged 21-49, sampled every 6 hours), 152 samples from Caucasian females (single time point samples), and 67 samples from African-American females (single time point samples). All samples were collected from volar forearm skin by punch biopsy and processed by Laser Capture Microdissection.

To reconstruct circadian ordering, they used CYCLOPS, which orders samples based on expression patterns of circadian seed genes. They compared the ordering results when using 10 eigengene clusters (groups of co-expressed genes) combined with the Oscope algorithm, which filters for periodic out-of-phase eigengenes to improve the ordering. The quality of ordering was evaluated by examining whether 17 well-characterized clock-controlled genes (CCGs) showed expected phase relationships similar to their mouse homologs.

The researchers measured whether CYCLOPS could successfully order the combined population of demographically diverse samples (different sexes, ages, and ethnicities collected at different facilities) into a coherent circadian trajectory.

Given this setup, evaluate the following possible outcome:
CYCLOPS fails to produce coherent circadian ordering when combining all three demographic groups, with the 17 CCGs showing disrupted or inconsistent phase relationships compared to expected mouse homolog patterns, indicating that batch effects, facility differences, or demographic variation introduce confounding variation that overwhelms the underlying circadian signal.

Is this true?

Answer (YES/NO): NO